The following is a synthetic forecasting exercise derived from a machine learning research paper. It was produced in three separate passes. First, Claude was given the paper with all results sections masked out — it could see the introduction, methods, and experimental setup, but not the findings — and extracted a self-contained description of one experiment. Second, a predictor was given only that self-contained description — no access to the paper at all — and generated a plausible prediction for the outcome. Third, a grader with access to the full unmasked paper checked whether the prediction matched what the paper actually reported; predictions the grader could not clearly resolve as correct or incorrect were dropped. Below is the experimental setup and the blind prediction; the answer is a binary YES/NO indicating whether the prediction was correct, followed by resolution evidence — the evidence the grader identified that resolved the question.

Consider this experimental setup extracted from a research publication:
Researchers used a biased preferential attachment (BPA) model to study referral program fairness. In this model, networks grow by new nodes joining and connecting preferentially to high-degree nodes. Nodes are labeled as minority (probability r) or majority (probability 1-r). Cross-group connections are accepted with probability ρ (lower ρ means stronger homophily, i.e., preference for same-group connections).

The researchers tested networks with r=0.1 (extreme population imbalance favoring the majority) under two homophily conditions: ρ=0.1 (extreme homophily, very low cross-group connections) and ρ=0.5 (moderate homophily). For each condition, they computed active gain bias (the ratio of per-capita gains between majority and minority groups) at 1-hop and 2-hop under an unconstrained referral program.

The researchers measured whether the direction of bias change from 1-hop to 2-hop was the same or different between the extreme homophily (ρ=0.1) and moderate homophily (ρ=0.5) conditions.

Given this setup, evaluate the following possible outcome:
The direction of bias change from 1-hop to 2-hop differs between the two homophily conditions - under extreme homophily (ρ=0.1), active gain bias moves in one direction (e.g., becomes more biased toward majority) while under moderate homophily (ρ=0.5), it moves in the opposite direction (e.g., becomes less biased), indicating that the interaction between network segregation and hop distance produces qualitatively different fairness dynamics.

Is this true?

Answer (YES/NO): YES